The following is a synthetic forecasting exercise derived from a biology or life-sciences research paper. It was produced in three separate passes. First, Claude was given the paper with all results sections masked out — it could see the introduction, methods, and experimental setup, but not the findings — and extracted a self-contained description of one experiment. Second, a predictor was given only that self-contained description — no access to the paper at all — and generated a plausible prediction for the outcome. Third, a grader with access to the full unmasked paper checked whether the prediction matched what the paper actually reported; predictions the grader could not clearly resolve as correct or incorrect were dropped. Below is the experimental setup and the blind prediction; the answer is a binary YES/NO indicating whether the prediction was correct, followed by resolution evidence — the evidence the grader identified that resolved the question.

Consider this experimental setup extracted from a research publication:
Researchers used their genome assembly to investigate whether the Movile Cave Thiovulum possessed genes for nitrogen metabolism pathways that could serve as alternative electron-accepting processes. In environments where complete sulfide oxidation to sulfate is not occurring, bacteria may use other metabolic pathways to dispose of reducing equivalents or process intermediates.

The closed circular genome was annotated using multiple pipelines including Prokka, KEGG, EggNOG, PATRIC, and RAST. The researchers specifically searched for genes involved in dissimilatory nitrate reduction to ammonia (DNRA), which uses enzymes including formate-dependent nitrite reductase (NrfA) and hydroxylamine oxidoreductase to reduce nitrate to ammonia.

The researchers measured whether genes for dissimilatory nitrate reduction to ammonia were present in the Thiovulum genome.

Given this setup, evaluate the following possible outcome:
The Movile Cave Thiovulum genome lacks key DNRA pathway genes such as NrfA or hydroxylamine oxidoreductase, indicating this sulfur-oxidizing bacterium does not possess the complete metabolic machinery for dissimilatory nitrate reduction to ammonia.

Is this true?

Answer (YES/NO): NO